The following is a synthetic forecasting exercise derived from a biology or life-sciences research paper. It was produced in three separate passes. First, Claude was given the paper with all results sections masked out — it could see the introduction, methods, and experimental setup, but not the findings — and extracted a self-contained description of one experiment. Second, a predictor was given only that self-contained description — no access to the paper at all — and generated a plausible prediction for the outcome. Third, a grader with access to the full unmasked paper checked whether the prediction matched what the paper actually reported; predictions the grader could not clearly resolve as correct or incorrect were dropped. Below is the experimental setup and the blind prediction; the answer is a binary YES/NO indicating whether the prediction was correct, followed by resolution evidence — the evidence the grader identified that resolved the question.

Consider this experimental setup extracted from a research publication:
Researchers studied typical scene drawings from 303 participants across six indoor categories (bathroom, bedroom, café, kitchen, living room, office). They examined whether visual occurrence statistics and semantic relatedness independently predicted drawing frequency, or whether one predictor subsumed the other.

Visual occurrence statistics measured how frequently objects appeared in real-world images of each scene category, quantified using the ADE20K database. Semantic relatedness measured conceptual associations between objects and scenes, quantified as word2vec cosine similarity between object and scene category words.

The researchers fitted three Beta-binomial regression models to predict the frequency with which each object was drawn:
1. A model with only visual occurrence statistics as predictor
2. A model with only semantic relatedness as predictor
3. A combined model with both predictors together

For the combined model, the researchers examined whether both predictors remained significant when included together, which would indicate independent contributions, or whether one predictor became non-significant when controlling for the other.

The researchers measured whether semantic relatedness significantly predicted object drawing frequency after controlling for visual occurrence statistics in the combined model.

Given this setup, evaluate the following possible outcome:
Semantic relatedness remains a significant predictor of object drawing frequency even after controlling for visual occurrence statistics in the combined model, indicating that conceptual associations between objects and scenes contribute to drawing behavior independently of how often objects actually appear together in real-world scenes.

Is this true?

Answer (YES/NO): YES